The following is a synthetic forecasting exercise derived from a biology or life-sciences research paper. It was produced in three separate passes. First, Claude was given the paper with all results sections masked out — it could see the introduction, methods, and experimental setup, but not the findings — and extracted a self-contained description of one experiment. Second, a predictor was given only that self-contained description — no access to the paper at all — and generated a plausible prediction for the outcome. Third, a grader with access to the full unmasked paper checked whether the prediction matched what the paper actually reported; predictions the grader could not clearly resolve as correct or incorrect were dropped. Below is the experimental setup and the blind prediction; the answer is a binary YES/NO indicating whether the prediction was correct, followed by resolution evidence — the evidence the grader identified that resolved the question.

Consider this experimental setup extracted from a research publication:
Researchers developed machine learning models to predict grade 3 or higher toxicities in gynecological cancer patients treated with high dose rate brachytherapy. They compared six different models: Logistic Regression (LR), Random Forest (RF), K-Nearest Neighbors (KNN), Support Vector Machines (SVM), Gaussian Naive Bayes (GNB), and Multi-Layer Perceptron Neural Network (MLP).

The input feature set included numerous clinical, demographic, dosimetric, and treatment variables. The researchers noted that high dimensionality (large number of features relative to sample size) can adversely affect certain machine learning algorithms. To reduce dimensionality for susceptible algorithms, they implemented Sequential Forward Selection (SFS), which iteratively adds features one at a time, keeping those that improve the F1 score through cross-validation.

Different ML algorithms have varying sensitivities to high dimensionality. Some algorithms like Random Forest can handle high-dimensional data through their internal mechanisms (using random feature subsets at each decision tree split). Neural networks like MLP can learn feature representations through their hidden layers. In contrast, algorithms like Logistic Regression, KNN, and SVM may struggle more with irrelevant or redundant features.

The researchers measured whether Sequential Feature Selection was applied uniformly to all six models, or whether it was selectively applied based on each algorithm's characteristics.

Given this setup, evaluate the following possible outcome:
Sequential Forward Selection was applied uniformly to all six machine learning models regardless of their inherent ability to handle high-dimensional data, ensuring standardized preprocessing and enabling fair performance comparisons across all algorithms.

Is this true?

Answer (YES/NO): NO